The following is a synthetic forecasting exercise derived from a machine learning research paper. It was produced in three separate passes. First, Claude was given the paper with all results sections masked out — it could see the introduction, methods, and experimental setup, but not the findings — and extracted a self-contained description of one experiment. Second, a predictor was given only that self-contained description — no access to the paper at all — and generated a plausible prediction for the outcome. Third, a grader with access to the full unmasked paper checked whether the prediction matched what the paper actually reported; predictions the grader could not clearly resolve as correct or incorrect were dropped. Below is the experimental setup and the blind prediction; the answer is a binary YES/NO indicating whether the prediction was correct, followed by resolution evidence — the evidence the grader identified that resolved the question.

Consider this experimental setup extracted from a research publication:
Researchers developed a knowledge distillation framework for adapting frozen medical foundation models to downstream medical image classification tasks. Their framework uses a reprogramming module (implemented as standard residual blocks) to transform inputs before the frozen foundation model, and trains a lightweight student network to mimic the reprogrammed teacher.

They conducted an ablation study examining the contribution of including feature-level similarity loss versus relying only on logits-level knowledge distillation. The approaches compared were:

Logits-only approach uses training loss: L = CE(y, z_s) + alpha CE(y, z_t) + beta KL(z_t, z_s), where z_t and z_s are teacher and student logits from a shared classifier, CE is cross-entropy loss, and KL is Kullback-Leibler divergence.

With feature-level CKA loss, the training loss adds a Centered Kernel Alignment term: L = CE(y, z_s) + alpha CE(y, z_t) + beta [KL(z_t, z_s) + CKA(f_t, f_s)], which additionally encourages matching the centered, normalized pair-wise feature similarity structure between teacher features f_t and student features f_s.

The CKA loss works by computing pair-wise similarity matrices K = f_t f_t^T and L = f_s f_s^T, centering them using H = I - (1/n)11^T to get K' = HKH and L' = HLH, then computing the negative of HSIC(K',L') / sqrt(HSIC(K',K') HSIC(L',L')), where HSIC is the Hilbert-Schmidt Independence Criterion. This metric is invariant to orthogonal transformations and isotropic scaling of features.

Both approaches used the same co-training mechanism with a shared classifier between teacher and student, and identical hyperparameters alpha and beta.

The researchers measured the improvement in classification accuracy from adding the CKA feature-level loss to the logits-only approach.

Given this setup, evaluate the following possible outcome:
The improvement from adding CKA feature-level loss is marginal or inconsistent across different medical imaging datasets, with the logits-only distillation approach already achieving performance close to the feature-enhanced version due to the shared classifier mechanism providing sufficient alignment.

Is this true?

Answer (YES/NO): NO